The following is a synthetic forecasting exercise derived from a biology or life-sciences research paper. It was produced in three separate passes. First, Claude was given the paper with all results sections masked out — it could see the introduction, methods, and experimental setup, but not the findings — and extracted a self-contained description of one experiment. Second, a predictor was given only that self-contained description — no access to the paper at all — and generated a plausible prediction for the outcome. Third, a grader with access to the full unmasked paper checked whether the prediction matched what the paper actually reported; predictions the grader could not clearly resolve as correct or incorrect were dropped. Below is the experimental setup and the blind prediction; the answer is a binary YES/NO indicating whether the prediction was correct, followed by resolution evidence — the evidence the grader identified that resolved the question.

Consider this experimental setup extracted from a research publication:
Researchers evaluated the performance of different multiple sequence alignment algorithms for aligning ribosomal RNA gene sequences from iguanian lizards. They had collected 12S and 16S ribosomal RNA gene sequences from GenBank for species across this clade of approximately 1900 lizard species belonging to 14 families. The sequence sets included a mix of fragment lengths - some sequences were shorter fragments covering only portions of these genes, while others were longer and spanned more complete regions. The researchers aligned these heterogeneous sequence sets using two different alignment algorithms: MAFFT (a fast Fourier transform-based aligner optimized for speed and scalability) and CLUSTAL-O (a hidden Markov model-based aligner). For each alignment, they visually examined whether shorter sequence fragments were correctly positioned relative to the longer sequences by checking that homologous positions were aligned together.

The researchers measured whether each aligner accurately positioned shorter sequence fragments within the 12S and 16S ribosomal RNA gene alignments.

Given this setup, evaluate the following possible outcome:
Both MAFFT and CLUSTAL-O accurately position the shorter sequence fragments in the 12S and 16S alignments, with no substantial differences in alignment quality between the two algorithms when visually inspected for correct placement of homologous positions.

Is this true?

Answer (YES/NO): NO